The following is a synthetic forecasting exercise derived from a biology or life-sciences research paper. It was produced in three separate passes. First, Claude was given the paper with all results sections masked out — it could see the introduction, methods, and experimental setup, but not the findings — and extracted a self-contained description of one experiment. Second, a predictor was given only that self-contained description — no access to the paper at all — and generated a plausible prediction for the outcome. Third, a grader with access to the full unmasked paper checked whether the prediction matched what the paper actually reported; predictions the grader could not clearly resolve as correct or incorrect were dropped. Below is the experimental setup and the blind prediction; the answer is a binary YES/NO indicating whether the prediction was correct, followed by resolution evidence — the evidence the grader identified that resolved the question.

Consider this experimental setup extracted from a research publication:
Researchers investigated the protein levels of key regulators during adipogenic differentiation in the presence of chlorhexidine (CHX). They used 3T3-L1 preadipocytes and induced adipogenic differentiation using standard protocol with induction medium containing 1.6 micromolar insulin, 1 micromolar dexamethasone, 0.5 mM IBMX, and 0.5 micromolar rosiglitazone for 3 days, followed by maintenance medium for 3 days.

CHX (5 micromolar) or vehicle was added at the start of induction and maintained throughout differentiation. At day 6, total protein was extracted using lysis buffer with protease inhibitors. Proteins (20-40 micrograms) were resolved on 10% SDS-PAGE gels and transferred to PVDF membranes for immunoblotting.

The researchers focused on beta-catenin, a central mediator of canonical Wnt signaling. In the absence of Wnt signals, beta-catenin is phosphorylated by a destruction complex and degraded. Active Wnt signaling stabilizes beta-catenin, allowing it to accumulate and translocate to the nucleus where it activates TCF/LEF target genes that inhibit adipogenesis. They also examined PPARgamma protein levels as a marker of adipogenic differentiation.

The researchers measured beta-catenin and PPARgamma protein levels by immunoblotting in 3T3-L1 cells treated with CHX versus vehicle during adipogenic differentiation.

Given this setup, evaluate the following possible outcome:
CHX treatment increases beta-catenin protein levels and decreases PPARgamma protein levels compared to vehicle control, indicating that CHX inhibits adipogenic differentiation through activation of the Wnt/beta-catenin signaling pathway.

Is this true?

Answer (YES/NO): NO